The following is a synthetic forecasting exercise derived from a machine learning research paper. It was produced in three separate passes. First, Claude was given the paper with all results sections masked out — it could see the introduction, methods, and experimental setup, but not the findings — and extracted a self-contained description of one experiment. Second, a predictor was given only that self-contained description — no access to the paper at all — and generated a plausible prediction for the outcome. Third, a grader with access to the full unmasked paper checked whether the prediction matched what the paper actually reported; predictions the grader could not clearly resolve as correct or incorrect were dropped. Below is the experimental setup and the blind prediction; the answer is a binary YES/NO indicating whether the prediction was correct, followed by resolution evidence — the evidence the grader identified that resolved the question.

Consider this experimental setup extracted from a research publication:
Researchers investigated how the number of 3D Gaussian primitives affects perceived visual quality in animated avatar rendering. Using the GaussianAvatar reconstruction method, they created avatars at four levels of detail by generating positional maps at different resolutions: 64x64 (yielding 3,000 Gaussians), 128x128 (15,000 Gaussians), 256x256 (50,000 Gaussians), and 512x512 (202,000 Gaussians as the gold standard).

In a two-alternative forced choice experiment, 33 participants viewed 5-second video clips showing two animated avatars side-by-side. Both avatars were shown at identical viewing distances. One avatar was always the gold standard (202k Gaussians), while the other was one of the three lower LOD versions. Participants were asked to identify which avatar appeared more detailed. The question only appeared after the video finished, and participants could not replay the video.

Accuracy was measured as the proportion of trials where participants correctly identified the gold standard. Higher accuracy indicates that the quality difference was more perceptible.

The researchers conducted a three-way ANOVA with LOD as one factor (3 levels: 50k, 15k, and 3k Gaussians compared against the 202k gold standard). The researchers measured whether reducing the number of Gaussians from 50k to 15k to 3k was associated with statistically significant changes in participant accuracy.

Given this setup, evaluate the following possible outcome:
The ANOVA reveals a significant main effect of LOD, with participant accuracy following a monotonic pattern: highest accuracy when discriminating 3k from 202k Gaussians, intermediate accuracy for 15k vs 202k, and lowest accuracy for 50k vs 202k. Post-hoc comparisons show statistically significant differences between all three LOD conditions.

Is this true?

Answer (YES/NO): YES